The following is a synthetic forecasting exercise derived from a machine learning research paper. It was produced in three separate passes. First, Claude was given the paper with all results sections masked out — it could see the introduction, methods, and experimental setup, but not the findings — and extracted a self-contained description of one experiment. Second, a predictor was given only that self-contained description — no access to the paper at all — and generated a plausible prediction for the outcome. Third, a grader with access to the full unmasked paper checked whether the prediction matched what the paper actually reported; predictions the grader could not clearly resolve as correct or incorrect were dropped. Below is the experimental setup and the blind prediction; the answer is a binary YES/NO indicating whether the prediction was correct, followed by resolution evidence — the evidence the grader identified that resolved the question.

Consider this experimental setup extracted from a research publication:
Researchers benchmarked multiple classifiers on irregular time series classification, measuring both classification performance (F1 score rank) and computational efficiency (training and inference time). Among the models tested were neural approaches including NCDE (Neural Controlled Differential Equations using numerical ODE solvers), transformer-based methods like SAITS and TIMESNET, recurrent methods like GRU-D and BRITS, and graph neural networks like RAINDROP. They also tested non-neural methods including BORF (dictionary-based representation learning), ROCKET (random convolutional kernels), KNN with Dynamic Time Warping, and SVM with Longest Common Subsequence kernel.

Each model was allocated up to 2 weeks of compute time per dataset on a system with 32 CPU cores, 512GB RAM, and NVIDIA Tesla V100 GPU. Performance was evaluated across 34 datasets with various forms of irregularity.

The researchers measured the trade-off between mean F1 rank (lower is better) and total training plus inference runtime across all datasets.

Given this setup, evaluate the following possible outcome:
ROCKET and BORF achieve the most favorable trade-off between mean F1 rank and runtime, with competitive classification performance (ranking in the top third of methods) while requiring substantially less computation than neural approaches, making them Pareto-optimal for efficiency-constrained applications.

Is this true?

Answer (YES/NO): NO